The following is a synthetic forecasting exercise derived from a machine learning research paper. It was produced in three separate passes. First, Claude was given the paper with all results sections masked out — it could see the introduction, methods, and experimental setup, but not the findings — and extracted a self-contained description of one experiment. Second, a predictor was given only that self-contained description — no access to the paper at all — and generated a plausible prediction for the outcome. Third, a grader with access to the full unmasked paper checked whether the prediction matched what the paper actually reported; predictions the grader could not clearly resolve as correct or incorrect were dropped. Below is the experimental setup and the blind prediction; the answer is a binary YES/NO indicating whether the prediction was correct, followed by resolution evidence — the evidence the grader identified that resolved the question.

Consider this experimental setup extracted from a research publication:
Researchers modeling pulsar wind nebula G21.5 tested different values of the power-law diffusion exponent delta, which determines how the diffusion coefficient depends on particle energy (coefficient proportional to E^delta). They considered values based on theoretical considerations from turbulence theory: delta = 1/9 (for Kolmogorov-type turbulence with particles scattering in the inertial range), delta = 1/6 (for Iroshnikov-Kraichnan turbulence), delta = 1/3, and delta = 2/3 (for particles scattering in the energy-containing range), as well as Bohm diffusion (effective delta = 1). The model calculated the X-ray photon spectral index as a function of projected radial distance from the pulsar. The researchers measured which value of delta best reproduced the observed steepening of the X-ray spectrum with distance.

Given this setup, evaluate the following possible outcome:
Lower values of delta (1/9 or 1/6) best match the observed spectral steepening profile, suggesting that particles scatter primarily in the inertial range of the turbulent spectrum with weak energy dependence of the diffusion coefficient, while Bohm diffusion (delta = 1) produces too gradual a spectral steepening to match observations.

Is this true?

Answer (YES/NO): NO